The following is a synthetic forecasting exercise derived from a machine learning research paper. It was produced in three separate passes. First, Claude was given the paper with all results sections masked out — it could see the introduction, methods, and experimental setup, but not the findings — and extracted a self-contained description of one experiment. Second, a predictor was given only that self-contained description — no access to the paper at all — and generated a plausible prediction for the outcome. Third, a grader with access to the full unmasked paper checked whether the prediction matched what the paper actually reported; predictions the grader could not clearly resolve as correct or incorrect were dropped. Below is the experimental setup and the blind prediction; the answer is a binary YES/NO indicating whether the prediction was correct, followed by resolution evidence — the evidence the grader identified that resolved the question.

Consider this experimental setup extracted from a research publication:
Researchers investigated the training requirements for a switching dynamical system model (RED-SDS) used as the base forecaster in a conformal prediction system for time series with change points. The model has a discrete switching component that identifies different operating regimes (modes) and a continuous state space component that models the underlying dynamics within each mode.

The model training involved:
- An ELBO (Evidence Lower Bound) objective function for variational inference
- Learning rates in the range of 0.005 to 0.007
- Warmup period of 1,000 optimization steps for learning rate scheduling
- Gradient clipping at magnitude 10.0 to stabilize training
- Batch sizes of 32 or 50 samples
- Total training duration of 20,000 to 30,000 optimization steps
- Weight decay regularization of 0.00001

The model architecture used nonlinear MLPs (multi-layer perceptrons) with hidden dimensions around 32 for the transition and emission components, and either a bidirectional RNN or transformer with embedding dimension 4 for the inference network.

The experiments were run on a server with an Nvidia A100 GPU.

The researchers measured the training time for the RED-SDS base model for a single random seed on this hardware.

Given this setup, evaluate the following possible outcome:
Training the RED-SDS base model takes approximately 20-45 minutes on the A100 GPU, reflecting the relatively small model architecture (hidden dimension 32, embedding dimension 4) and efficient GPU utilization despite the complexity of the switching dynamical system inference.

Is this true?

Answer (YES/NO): NO